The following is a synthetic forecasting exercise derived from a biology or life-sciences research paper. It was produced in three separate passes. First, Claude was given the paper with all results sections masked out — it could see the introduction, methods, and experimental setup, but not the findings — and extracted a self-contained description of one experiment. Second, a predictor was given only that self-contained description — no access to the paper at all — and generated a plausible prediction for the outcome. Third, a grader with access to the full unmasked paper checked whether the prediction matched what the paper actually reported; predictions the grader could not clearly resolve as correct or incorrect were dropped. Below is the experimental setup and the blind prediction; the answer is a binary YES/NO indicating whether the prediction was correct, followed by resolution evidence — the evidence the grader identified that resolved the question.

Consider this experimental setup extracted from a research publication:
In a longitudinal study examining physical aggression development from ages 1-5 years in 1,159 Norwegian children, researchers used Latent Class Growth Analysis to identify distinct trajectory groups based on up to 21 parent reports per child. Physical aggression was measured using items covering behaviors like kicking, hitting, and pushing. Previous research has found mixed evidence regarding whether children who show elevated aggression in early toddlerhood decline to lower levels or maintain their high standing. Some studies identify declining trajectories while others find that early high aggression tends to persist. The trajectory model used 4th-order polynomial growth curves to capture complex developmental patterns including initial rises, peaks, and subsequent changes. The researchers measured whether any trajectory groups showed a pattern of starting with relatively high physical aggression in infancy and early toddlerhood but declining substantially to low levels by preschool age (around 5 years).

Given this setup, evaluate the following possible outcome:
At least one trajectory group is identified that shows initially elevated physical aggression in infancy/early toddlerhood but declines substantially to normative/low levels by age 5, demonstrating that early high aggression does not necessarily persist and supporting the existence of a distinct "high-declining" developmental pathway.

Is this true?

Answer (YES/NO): YES